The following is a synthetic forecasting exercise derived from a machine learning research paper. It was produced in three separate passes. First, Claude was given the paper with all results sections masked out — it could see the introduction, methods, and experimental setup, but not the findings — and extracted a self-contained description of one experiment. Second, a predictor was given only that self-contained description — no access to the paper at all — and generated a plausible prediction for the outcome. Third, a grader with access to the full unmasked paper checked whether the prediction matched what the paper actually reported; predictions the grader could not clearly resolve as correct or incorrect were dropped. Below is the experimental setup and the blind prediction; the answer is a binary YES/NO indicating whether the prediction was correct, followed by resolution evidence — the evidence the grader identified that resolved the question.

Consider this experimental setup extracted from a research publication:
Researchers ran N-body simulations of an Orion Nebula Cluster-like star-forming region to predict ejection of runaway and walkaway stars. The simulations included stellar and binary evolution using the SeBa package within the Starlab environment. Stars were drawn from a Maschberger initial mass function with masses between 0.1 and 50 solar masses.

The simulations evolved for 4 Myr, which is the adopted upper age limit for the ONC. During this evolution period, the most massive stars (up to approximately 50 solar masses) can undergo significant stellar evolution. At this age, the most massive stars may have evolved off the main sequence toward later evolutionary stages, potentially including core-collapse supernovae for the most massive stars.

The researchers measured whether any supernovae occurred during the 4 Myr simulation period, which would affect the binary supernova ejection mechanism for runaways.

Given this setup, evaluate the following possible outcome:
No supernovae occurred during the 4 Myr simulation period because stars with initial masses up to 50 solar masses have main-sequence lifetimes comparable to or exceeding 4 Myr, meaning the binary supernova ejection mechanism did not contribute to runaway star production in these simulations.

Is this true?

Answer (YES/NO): YES